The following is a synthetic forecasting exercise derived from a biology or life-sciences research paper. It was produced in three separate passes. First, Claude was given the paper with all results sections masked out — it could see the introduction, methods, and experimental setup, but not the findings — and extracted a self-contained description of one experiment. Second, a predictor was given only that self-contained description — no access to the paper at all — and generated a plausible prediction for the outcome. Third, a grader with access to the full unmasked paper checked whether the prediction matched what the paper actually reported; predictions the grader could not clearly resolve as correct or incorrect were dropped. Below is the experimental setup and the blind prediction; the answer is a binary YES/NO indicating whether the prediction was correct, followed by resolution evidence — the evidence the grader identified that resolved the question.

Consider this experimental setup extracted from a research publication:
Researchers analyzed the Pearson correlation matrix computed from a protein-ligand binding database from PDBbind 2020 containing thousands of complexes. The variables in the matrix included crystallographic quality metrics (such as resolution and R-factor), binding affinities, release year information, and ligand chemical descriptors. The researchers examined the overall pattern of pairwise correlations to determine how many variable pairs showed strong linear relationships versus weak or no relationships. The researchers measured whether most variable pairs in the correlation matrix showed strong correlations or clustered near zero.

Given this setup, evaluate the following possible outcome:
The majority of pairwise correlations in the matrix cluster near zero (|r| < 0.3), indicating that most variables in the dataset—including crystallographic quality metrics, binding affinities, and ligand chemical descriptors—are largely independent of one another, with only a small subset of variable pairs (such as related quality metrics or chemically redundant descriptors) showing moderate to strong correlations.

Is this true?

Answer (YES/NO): YES